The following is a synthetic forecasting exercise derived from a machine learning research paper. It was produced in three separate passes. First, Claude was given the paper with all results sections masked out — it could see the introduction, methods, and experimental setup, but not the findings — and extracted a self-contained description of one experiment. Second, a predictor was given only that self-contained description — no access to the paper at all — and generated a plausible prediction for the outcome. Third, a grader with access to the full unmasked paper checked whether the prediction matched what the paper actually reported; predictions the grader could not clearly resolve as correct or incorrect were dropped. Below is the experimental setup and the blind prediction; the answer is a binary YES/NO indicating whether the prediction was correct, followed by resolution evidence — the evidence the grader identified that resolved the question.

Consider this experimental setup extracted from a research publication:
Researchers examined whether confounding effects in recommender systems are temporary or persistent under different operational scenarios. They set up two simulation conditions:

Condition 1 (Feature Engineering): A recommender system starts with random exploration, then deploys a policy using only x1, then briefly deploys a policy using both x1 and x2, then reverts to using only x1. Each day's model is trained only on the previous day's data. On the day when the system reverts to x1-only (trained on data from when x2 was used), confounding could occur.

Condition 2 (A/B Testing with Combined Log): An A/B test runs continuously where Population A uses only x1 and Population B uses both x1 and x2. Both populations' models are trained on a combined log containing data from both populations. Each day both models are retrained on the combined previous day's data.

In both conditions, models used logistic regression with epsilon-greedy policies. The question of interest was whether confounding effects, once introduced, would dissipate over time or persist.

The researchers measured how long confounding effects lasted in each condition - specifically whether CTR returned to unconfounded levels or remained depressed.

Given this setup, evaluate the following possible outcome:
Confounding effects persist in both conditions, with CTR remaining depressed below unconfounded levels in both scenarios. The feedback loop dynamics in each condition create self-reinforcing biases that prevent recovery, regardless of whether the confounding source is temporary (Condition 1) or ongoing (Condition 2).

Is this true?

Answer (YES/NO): NO